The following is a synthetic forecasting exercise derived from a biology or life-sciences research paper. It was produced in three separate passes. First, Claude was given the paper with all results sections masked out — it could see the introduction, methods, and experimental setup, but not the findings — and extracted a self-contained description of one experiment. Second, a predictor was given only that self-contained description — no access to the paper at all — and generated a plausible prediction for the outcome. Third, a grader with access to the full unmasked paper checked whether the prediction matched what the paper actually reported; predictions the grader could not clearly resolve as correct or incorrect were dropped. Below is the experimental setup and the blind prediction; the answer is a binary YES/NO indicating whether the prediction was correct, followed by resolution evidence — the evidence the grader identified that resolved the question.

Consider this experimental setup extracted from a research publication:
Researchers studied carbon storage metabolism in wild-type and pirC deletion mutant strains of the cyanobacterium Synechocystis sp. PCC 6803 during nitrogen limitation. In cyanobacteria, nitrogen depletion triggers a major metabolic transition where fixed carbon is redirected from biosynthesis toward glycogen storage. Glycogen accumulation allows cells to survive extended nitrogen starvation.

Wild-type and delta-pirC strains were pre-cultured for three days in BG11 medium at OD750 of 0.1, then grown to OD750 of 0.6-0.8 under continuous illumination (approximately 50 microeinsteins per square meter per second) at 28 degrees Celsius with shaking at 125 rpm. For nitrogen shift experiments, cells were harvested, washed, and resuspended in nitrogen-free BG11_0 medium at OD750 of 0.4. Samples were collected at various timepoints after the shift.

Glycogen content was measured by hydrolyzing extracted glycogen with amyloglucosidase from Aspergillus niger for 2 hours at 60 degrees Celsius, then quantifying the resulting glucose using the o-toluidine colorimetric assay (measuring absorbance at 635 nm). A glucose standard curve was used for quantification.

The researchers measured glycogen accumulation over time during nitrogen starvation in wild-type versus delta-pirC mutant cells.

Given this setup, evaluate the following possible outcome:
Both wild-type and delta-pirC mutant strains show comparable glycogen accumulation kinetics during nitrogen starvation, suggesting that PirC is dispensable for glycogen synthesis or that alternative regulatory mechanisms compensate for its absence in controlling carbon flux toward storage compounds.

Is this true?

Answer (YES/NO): NO